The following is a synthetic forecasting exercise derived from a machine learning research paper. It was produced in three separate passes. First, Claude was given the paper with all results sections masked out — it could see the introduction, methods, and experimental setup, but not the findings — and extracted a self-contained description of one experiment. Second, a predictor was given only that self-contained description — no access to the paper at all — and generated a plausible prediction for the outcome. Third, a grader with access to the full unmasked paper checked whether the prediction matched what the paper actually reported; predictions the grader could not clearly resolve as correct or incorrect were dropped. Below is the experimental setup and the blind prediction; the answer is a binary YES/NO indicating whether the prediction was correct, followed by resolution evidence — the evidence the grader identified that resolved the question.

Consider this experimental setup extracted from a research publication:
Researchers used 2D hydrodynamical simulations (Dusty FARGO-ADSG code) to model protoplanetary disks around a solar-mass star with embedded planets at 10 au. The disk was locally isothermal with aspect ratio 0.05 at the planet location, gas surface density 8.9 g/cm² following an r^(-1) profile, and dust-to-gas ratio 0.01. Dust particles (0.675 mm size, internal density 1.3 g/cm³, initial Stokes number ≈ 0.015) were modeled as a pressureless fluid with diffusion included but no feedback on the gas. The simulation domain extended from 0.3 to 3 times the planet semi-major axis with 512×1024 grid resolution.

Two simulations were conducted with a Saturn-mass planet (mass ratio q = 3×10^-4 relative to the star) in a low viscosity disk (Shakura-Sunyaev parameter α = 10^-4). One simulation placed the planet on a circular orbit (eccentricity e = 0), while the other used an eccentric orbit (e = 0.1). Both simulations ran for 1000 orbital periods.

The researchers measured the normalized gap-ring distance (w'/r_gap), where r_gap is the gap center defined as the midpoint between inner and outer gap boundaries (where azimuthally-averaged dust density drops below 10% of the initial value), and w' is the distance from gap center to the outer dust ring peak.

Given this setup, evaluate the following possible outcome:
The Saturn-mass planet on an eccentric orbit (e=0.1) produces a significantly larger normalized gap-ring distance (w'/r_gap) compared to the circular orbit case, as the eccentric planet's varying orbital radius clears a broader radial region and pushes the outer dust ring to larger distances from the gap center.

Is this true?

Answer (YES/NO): YES